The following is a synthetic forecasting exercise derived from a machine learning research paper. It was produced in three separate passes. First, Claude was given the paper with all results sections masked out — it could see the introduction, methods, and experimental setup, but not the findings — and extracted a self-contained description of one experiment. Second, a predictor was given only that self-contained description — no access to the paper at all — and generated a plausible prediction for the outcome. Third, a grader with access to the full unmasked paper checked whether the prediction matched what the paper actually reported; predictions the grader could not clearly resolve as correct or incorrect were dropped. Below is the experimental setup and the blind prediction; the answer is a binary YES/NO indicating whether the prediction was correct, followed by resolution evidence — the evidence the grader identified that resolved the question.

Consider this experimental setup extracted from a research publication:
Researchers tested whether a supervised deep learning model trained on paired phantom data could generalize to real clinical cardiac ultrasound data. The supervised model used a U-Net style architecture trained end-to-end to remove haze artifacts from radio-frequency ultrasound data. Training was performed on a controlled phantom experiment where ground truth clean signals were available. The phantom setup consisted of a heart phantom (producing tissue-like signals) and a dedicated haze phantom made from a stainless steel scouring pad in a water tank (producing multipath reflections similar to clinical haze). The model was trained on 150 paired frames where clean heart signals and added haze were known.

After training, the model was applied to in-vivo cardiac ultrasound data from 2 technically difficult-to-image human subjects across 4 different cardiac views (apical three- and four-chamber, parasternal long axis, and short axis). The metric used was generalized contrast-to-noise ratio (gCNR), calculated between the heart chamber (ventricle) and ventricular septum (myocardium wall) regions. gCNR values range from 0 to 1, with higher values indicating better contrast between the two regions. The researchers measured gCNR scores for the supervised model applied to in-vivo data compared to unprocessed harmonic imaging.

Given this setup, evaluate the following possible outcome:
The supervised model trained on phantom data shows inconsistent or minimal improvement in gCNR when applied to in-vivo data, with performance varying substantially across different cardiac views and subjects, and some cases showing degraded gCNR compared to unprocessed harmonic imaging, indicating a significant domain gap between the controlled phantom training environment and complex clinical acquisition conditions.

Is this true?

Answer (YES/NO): YES